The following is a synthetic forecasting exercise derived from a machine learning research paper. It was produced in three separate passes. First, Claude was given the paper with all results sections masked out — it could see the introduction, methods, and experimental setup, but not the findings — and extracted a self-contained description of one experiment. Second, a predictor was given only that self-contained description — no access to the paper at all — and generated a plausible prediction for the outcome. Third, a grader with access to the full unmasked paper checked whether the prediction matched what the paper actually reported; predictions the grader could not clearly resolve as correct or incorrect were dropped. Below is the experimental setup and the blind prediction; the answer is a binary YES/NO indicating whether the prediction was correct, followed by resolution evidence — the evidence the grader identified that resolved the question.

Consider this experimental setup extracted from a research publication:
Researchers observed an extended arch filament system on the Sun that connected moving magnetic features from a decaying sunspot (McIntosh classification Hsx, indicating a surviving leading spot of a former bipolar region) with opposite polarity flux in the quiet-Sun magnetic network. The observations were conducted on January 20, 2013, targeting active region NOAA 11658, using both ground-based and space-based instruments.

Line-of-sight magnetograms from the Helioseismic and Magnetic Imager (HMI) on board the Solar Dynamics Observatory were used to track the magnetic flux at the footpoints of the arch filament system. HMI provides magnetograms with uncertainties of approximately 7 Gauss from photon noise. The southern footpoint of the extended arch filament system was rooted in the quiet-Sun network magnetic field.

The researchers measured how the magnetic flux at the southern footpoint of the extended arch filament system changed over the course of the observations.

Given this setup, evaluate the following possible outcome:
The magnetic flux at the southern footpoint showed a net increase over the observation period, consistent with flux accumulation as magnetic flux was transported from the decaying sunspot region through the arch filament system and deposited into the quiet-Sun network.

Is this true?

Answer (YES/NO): NO